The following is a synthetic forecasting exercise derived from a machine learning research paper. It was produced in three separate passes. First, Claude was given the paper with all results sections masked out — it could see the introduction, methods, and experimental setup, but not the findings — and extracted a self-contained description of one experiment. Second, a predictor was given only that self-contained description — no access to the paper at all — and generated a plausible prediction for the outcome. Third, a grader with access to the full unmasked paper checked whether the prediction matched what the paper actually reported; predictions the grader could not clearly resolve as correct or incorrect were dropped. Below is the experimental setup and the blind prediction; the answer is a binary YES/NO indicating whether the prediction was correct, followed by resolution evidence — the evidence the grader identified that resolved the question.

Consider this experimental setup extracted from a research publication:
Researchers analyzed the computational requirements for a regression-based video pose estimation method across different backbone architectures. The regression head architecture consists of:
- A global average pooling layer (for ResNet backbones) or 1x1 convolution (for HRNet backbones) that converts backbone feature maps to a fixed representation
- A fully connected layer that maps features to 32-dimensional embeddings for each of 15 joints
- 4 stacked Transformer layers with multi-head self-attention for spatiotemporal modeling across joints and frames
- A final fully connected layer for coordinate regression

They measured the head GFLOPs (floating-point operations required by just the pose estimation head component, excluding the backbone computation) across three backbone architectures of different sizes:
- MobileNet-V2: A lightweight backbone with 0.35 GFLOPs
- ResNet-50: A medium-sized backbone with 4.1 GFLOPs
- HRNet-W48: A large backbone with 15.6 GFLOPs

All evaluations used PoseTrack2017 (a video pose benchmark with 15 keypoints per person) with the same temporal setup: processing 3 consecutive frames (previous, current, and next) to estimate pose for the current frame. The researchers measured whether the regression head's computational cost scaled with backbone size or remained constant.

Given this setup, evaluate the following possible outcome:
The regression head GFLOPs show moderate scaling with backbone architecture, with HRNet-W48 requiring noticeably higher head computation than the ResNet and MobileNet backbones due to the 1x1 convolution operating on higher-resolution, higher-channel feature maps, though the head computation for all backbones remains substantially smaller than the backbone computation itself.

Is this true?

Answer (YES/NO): NO